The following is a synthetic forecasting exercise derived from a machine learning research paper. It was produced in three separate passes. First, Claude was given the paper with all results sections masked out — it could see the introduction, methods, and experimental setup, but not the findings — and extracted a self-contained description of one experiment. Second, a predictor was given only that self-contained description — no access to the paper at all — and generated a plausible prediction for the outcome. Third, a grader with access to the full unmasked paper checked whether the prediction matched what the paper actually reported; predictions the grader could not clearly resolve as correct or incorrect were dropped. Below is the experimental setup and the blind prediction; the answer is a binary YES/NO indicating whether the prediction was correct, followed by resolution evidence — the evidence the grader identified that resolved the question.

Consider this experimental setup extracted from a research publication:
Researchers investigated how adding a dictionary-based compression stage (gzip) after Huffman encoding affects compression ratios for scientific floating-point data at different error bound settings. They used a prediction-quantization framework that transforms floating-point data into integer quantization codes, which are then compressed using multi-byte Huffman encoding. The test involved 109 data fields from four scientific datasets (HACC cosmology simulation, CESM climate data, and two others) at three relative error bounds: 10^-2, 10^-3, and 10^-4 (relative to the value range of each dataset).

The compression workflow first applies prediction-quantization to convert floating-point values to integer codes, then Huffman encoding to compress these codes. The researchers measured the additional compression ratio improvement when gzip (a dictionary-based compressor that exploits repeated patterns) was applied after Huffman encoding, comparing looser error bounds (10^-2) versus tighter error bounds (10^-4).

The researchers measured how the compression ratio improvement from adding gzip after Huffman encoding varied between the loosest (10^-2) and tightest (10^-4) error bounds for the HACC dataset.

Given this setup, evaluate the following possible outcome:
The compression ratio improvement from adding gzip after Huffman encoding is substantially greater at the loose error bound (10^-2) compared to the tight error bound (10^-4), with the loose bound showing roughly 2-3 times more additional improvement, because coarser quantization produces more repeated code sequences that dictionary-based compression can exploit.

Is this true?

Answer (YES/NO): NO